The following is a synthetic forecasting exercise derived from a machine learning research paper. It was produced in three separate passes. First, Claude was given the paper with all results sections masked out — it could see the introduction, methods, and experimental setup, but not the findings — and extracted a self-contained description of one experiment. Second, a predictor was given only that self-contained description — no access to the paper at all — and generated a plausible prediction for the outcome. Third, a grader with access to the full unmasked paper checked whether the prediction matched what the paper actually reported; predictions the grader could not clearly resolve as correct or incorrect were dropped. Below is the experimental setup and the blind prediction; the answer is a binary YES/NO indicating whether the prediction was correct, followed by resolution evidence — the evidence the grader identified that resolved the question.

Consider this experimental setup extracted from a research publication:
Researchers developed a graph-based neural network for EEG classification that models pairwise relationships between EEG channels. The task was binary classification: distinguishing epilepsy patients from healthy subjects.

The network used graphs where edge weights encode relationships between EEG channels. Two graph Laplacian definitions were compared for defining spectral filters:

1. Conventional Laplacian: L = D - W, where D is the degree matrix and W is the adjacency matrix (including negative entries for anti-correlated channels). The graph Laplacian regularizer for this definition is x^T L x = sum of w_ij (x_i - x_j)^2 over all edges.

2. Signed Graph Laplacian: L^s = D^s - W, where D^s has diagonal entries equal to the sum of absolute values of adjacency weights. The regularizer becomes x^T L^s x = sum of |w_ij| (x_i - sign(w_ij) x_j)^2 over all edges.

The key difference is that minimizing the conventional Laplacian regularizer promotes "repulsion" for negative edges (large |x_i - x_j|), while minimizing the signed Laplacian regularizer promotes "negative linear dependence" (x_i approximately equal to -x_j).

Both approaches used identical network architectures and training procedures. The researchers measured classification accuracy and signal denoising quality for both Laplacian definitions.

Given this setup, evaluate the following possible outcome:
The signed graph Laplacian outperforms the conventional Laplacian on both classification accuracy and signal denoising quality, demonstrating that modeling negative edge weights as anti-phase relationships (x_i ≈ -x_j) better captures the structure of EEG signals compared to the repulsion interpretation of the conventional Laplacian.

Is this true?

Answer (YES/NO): NO